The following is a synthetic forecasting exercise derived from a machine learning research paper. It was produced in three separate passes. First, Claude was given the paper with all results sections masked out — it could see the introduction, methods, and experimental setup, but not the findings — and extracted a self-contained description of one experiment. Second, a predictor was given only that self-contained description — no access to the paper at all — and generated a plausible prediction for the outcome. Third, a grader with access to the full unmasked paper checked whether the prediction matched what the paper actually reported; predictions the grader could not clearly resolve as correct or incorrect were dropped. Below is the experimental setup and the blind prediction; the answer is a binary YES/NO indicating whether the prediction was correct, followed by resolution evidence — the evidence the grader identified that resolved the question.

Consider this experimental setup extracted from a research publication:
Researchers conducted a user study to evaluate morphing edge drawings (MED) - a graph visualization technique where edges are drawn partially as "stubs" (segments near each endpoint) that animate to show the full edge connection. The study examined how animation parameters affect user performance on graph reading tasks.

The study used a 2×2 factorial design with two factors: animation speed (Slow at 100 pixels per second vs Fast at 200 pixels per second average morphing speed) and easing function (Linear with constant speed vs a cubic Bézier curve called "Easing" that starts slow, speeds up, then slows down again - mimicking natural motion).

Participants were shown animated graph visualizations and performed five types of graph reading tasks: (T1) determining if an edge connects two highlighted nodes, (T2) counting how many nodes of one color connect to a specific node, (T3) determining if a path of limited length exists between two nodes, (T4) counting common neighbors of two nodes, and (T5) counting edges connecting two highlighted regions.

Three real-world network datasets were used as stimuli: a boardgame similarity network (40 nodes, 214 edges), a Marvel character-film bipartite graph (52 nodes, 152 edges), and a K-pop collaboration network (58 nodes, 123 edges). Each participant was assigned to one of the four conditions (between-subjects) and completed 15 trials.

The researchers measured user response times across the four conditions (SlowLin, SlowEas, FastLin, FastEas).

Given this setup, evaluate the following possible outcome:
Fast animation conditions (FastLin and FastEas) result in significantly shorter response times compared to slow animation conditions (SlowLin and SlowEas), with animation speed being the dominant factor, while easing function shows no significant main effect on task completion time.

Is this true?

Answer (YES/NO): NO